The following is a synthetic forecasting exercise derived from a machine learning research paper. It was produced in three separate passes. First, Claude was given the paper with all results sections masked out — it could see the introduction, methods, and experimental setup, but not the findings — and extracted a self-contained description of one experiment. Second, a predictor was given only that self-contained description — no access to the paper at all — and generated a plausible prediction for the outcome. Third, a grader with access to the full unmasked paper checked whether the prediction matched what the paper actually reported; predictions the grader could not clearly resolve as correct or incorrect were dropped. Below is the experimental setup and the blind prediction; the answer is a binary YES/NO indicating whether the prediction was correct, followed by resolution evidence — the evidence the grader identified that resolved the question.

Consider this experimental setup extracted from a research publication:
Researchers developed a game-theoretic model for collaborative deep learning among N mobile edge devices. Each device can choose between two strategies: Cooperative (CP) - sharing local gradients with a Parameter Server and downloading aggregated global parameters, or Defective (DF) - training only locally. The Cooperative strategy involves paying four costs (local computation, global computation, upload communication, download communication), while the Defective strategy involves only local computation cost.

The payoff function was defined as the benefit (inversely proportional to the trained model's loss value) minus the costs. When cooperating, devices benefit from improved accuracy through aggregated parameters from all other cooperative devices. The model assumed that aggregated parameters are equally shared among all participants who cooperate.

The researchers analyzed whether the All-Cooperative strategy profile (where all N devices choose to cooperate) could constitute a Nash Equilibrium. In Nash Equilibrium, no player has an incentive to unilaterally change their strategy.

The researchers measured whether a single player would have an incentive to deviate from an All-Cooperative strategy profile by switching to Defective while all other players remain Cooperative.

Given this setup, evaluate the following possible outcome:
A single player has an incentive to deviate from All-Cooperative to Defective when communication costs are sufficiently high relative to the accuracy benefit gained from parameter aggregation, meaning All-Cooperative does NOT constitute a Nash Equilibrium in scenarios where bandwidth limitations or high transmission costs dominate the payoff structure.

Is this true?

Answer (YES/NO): NO